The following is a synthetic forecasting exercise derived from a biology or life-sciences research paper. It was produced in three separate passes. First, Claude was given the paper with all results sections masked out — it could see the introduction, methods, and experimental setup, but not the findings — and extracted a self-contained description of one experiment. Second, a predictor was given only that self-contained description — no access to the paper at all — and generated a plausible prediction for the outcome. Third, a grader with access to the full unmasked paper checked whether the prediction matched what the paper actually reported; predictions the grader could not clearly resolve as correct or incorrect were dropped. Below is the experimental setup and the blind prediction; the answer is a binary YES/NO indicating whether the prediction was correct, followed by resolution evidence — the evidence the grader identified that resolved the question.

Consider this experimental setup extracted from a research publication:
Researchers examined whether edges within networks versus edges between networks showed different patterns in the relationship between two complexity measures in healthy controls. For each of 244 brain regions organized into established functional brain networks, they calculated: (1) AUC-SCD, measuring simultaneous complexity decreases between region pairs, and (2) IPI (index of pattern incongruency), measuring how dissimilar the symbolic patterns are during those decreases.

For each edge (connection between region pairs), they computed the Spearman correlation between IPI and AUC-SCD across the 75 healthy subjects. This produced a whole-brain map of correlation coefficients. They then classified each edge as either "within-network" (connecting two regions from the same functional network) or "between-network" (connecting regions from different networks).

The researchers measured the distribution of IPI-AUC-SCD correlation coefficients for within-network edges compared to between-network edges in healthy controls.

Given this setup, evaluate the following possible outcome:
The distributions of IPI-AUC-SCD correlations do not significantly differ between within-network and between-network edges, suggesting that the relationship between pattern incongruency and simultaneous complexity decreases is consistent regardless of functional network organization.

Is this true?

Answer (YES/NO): NO